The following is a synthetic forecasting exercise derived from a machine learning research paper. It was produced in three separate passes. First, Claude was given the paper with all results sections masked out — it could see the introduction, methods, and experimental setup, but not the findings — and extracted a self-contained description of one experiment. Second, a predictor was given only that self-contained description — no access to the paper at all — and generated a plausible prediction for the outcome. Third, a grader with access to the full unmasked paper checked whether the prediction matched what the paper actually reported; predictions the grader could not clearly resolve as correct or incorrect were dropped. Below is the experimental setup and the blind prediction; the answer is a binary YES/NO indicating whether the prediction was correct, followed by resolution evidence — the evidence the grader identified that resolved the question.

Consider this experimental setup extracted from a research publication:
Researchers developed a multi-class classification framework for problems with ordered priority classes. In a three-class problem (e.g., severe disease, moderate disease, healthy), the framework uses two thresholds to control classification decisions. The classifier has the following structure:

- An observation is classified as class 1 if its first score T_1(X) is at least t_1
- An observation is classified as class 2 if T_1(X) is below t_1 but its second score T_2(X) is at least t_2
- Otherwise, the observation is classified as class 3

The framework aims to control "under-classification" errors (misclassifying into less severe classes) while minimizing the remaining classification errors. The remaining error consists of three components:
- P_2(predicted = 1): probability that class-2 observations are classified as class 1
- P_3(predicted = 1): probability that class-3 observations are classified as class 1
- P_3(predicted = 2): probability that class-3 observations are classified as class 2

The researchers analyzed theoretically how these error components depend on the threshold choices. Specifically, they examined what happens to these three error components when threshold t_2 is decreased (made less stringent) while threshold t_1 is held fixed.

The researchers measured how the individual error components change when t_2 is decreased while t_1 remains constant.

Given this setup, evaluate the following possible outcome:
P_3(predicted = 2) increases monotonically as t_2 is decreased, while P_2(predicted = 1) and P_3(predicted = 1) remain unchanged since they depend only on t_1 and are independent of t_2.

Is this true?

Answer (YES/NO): YES